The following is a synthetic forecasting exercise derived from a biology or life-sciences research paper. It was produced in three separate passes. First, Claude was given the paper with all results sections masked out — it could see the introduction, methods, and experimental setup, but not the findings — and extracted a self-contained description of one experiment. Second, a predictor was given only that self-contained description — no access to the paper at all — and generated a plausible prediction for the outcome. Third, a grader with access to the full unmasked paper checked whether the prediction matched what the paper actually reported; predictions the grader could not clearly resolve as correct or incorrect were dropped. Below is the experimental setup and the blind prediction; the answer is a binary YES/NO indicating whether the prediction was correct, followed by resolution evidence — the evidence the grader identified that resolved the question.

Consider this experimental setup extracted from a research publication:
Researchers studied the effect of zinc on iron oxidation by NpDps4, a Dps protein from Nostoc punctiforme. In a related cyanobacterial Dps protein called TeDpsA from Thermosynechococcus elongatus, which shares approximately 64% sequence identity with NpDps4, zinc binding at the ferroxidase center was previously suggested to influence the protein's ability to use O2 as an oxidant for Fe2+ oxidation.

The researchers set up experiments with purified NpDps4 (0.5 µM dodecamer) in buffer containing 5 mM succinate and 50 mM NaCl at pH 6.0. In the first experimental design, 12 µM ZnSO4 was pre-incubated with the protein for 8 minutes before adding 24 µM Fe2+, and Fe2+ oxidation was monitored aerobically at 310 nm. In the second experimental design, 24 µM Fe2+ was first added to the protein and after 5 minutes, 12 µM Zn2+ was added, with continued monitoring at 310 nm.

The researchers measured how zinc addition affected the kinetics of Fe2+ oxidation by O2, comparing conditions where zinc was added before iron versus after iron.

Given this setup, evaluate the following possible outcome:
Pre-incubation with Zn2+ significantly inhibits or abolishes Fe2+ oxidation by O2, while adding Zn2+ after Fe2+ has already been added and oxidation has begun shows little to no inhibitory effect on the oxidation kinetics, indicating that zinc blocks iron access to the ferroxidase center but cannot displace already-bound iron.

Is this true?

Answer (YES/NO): NO